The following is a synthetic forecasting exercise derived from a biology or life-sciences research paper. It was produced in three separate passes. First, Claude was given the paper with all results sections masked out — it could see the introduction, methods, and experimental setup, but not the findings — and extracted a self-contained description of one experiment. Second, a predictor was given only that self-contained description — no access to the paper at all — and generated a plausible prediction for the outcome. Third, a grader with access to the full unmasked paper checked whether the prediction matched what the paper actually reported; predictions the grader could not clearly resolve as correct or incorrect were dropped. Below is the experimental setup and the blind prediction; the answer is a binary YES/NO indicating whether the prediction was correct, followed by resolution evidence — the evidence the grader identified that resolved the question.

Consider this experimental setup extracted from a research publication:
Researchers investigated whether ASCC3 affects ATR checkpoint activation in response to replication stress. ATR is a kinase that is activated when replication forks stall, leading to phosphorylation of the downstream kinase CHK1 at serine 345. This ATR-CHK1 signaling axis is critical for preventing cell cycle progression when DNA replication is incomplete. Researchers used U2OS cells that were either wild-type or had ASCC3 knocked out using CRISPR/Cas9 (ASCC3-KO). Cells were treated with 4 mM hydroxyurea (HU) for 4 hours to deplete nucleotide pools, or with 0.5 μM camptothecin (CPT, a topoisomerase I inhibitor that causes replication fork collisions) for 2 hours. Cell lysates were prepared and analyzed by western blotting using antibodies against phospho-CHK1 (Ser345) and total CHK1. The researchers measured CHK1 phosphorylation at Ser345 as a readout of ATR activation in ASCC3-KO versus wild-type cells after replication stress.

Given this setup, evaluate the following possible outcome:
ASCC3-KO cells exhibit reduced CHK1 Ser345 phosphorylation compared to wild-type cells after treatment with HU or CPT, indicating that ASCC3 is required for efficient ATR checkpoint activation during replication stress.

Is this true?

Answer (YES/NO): YES